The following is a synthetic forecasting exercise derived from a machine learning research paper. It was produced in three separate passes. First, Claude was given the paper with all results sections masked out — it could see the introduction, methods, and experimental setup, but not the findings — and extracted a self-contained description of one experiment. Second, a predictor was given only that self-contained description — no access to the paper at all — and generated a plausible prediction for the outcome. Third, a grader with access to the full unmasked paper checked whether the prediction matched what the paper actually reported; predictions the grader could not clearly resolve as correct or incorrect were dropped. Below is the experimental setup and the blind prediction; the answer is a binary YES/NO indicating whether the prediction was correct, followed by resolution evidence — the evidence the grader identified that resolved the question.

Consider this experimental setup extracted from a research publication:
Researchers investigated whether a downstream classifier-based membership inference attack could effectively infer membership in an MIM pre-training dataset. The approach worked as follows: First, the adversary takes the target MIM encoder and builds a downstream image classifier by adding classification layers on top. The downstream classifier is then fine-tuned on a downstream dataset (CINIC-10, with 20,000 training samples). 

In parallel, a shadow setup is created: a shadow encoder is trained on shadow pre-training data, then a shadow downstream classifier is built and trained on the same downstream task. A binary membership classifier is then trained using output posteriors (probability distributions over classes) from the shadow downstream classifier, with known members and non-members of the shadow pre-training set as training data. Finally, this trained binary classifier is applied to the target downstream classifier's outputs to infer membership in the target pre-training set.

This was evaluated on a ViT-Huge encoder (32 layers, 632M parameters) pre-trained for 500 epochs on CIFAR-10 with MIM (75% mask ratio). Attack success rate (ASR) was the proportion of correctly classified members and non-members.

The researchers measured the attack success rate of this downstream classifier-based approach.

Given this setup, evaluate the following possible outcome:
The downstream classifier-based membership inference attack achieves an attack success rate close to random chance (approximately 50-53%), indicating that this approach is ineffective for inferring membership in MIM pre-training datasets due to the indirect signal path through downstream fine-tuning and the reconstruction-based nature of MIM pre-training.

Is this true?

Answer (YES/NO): YES